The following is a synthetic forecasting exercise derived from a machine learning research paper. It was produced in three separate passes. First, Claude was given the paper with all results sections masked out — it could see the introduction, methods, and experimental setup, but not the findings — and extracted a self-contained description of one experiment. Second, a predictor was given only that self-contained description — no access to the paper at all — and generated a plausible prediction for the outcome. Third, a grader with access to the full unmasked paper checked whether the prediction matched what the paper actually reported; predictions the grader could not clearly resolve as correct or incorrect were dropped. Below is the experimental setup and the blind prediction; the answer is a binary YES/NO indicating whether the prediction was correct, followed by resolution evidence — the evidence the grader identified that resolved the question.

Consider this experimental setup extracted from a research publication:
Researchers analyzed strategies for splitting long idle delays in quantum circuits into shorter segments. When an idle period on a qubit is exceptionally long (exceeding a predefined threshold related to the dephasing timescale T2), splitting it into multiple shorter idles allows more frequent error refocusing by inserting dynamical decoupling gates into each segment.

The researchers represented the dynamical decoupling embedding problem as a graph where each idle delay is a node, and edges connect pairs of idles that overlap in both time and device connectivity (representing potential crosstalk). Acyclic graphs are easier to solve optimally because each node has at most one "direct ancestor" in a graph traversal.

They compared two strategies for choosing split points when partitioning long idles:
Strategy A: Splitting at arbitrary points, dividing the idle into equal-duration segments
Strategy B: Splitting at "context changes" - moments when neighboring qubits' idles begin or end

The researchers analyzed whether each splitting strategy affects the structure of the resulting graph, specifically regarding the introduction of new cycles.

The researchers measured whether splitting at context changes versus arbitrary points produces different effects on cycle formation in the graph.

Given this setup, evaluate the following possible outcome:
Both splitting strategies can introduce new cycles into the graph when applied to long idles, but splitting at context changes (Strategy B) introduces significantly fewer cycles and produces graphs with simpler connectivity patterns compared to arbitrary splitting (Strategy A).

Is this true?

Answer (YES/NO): NO